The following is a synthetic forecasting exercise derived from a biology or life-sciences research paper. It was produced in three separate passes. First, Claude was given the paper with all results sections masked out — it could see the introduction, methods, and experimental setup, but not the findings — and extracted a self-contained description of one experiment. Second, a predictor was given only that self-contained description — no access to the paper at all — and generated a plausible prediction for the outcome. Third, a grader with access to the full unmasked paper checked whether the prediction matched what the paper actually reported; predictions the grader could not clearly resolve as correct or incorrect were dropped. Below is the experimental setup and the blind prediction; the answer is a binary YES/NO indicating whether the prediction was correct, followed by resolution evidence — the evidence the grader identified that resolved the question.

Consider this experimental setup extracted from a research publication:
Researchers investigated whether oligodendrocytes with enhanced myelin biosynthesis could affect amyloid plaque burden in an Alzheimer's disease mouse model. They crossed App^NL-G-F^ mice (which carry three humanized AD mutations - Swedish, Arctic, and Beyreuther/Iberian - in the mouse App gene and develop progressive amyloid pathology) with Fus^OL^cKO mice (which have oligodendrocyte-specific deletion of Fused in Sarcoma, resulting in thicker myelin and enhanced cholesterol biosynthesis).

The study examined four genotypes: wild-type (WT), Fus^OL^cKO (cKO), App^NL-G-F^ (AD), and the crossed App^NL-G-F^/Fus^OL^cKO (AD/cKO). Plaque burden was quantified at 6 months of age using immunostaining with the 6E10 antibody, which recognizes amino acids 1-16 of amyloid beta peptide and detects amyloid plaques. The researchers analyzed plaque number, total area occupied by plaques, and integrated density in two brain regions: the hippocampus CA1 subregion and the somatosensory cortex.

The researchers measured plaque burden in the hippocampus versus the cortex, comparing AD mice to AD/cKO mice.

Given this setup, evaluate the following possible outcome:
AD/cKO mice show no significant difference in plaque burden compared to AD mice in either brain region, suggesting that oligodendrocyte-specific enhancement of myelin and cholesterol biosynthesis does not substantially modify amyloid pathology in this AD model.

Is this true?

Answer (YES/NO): YES